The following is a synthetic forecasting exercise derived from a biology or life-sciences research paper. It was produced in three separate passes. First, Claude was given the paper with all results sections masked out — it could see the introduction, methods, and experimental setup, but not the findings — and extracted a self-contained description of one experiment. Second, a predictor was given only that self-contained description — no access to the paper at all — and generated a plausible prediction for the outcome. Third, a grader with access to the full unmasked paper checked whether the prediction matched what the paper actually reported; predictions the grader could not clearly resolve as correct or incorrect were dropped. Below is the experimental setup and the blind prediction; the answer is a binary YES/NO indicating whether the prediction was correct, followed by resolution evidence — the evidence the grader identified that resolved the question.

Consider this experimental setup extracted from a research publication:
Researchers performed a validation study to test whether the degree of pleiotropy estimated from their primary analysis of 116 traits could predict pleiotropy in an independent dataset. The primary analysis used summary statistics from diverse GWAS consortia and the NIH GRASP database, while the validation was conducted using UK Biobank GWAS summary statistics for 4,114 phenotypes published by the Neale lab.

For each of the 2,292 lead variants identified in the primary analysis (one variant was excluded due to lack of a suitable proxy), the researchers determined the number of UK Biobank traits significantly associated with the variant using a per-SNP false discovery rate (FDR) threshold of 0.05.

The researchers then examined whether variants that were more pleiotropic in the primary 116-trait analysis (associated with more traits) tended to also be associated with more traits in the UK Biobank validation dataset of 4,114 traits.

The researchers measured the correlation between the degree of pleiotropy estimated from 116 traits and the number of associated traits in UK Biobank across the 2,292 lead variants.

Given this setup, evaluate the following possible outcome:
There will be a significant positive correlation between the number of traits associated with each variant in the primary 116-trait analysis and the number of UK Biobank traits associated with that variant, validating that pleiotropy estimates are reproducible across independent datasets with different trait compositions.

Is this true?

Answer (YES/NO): YES